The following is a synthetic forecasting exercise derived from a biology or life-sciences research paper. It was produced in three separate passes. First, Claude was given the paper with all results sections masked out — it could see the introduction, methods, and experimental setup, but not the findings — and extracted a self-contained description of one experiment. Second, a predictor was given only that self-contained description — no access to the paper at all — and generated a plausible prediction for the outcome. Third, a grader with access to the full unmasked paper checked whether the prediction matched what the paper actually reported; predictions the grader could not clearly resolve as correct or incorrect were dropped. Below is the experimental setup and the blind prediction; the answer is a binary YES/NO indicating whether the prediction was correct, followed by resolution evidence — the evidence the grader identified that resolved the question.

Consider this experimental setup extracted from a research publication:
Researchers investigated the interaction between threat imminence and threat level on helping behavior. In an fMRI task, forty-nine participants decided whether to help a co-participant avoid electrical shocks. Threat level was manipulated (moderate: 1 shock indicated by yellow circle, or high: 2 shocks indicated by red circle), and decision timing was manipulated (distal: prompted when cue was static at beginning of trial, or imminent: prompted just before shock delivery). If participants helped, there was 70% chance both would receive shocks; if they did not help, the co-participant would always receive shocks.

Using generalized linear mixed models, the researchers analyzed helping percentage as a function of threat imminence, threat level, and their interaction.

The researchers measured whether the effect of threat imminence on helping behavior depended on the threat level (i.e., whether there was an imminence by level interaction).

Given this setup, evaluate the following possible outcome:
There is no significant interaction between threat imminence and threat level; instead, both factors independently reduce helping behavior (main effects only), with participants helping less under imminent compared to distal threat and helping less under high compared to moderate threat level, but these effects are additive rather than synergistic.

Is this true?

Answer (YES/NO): NO